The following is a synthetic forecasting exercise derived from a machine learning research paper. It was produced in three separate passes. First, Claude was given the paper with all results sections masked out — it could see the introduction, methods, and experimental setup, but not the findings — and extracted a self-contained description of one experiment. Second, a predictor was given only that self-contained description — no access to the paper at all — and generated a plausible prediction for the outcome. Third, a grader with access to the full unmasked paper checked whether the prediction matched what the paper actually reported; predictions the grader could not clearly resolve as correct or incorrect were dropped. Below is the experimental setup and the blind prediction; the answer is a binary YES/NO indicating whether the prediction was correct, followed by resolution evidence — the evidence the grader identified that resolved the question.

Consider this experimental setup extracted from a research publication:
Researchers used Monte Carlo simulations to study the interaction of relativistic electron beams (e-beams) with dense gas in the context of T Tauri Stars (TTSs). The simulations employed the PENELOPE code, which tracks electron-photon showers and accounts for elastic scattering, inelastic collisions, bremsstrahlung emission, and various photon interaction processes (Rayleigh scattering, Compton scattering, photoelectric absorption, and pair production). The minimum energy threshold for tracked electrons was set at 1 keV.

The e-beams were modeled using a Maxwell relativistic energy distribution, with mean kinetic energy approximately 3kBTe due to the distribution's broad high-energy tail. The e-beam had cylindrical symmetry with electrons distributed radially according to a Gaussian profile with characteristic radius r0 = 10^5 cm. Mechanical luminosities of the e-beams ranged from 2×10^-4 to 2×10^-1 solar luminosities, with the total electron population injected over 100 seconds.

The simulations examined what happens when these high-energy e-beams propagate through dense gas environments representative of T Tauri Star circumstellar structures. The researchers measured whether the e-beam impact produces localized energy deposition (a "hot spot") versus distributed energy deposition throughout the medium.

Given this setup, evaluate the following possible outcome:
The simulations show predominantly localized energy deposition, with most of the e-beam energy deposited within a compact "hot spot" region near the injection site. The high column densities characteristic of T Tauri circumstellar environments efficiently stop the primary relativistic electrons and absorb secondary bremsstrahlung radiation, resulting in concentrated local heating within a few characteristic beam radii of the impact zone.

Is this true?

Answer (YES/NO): YES